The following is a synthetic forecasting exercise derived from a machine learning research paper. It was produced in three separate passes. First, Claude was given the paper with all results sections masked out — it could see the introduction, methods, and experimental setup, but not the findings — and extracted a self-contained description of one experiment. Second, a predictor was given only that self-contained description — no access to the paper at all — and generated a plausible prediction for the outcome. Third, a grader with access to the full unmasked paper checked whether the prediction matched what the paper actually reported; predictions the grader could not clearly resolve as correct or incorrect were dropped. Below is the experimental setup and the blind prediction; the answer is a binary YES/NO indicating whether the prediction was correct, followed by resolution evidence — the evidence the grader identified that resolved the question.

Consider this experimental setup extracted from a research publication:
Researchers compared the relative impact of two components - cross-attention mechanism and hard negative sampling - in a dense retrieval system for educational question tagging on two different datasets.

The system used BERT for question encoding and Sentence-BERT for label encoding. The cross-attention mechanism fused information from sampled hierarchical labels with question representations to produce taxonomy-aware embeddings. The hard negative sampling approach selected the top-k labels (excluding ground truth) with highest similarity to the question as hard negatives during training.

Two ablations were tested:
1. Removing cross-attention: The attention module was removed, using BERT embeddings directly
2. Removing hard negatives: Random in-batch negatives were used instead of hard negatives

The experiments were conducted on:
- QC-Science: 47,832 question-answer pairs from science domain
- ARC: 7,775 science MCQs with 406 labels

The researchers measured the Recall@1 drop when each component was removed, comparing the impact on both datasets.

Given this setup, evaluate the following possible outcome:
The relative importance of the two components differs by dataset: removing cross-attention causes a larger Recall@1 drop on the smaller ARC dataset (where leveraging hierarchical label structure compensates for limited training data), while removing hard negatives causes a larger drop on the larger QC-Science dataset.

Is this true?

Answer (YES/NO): NO